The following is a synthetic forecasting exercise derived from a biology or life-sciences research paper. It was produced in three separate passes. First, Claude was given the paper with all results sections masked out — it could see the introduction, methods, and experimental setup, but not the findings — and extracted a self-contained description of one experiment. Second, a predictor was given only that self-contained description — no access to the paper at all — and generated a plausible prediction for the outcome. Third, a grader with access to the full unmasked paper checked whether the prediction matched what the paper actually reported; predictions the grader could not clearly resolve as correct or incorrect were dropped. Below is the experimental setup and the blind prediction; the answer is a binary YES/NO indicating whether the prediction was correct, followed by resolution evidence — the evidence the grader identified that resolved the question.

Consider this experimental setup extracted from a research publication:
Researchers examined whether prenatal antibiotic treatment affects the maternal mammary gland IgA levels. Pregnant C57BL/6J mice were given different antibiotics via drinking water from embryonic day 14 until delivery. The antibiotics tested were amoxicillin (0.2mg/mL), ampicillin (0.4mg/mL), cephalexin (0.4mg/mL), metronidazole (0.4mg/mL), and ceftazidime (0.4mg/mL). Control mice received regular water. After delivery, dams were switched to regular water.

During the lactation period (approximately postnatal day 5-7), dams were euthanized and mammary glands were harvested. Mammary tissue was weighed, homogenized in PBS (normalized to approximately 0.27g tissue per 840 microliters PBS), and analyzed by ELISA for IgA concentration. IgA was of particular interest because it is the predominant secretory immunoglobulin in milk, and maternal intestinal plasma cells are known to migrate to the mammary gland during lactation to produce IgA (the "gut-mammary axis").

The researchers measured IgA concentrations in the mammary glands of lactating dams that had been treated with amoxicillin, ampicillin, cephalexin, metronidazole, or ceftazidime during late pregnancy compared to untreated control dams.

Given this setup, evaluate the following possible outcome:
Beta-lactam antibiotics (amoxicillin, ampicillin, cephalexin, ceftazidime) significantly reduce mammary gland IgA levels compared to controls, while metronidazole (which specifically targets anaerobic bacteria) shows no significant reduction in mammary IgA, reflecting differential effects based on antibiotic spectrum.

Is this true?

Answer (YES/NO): NO